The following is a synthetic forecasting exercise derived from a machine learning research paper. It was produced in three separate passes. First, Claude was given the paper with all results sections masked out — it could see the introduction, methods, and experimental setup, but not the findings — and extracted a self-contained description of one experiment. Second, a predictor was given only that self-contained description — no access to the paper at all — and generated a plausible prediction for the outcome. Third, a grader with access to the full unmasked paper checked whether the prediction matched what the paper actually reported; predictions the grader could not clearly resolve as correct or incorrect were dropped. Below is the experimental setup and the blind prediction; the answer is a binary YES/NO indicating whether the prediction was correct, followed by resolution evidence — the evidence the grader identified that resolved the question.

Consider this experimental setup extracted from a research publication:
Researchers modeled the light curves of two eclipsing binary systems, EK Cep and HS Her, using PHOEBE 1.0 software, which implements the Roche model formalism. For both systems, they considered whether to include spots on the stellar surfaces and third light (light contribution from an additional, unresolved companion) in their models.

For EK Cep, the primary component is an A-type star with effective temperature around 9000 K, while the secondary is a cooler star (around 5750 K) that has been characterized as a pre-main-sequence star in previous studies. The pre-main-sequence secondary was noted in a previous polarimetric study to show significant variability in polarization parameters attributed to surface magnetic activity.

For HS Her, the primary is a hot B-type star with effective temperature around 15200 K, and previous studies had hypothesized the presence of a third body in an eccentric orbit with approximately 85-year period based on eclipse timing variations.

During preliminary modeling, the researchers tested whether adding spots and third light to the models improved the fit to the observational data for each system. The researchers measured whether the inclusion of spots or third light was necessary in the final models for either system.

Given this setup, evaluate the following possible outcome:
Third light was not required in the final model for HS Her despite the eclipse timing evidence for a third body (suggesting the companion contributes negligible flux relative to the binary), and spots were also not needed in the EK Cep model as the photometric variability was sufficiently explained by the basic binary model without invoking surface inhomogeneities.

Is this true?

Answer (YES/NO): NO